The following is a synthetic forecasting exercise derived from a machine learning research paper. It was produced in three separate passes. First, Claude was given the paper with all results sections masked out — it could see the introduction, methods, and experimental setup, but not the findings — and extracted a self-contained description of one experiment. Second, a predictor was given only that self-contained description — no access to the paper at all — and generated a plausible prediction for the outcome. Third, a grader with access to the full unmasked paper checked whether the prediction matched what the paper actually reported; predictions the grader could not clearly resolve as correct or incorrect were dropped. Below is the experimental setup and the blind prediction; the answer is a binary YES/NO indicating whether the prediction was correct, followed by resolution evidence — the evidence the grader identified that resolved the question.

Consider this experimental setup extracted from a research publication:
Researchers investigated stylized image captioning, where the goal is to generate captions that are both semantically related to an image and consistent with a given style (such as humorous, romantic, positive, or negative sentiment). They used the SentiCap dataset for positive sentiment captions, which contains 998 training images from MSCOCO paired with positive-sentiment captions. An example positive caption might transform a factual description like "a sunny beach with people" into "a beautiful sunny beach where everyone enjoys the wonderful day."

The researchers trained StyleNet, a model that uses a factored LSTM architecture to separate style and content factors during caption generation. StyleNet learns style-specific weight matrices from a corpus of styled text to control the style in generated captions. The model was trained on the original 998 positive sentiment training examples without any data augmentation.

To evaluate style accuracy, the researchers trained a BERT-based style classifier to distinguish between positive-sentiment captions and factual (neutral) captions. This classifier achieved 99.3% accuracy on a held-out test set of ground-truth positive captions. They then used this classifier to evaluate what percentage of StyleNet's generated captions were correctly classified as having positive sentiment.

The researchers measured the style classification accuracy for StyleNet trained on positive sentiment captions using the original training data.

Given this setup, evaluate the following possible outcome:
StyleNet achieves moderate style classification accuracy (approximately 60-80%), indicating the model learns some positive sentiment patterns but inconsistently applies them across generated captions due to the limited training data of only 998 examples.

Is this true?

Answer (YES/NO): NO